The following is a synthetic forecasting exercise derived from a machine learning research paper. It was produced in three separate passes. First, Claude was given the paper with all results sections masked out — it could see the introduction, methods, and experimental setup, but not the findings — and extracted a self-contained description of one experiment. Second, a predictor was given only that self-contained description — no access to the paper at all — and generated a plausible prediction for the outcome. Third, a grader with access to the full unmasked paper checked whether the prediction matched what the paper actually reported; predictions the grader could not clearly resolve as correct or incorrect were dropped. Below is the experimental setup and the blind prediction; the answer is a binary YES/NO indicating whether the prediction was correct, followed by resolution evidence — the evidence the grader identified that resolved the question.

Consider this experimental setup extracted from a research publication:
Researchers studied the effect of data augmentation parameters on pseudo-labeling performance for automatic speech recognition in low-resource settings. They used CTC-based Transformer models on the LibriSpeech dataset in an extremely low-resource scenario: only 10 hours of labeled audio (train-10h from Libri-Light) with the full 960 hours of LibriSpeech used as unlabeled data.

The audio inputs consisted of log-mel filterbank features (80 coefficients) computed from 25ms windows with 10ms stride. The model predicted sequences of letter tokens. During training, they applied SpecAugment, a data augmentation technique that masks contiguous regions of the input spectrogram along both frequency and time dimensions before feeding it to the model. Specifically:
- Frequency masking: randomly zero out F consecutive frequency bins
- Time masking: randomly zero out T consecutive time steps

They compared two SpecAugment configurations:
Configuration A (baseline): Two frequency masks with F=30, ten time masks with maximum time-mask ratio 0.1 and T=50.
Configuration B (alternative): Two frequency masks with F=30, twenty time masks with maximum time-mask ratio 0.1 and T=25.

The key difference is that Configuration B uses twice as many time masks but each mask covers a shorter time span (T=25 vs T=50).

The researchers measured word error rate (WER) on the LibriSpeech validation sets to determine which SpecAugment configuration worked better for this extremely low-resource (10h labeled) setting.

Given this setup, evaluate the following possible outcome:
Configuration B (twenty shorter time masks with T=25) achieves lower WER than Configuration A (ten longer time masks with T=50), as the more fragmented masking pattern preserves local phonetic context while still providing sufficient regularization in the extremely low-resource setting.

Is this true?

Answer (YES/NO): YES